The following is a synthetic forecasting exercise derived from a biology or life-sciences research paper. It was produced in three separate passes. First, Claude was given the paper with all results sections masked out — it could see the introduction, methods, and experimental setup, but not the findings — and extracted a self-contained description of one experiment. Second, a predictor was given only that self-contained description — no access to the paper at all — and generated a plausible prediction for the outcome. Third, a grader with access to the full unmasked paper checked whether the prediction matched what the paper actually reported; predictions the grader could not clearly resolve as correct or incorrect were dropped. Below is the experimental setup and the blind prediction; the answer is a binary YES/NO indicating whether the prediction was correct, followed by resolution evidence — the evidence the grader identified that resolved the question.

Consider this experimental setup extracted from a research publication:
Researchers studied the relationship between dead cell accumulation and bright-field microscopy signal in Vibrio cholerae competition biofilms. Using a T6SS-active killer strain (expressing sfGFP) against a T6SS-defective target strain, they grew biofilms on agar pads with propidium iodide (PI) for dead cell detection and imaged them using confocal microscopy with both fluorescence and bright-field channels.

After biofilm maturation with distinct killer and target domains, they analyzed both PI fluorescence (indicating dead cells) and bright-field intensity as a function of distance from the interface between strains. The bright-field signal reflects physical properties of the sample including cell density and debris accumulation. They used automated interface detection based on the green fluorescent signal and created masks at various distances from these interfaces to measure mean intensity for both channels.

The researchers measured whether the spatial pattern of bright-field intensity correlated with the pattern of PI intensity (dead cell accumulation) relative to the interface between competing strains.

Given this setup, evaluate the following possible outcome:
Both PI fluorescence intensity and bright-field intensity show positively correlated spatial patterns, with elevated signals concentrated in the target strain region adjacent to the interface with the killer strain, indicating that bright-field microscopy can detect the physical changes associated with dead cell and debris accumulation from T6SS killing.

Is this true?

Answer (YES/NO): NO